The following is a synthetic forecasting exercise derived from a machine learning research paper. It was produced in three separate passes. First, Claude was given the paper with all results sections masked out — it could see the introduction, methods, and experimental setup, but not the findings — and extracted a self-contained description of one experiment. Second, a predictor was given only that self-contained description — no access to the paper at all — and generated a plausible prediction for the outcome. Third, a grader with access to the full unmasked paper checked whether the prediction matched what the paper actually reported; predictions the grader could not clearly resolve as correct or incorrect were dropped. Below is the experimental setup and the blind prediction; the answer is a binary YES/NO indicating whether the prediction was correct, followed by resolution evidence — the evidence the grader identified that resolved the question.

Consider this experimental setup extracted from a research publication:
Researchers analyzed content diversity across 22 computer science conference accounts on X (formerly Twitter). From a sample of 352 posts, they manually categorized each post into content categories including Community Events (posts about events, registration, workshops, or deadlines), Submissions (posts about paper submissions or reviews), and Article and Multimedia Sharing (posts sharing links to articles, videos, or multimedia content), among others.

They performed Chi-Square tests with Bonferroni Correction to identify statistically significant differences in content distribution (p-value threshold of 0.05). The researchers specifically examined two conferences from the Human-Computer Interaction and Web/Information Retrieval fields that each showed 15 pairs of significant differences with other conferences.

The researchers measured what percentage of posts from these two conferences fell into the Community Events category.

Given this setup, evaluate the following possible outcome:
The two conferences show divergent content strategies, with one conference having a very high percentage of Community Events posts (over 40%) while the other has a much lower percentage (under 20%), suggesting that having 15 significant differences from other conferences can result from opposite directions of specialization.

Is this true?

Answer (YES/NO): NO